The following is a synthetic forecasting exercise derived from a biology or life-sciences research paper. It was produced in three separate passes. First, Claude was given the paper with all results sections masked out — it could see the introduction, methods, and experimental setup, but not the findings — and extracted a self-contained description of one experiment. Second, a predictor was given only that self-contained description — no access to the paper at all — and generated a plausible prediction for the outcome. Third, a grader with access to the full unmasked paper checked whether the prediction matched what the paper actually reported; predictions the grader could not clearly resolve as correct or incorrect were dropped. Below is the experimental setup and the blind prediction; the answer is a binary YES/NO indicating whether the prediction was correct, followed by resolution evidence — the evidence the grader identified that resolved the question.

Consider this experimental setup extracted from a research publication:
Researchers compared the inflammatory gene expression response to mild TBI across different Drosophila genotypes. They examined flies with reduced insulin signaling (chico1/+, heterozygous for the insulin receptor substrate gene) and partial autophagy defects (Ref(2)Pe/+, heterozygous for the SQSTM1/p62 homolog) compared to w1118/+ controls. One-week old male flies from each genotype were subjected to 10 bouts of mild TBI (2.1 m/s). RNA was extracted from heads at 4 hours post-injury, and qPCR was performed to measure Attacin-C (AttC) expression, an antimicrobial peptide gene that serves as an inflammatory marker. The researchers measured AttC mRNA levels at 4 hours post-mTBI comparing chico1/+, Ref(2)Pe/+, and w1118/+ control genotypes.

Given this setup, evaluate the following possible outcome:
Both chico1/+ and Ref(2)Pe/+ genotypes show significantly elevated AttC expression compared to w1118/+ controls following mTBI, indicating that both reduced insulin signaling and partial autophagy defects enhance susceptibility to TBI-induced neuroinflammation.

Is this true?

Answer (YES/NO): NO